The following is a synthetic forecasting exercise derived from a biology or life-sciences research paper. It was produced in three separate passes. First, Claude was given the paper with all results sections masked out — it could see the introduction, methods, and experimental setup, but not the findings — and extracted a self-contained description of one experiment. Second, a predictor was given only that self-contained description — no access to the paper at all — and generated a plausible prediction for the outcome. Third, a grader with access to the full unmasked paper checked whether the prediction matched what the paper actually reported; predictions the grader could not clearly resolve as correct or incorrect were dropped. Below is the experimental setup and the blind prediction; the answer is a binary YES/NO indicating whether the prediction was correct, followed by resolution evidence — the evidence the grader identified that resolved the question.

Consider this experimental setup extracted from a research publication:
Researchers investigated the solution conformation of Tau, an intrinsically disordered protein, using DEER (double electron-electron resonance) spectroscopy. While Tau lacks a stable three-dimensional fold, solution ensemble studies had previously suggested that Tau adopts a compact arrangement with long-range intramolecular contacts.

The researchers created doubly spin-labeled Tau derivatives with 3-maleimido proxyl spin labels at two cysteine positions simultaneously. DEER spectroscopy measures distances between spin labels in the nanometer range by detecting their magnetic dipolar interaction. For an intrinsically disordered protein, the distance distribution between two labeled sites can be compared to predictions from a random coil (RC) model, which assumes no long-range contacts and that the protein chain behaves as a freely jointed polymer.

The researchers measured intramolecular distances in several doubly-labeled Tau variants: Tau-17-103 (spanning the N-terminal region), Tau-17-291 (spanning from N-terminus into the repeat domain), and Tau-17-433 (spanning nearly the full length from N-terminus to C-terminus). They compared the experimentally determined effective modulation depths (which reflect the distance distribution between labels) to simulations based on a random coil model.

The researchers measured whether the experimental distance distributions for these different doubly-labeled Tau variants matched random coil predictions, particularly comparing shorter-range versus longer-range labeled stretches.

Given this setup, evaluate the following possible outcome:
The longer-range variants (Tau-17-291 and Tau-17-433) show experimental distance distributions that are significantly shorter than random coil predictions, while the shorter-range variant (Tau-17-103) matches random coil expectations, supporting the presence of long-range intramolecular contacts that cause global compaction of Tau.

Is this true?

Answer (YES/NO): YES